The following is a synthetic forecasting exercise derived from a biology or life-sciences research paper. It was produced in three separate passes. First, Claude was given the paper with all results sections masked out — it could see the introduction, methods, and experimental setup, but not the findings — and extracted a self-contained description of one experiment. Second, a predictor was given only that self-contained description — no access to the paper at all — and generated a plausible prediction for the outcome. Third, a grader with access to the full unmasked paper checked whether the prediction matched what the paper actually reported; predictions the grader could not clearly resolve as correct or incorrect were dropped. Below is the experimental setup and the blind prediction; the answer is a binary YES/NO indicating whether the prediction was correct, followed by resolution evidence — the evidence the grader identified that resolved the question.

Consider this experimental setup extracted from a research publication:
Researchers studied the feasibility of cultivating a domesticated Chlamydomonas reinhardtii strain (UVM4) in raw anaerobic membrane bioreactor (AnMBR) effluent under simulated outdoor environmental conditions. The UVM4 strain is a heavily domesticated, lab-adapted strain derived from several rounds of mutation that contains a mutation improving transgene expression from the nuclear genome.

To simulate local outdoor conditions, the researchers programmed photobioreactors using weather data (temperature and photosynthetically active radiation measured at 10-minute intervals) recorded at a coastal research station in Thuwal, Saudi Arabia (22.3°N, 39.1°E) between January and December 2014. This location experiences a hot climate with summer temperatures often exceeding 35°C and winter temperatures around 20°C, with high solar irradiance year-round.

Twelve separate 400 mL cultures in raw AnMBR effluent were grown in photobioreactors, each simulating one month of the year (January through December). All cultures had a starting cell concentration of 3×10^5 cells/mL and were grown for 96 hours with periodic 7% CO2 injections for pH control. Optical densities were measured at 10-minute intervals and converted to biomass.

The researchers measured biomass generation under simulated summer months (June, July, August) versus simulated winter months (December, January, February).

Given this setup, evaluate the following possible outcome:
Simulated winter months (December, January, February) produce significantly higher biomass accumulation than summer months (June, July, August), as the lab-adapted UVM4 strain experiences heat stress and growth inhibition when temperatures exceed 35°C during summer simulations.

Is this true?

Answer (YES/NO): NO